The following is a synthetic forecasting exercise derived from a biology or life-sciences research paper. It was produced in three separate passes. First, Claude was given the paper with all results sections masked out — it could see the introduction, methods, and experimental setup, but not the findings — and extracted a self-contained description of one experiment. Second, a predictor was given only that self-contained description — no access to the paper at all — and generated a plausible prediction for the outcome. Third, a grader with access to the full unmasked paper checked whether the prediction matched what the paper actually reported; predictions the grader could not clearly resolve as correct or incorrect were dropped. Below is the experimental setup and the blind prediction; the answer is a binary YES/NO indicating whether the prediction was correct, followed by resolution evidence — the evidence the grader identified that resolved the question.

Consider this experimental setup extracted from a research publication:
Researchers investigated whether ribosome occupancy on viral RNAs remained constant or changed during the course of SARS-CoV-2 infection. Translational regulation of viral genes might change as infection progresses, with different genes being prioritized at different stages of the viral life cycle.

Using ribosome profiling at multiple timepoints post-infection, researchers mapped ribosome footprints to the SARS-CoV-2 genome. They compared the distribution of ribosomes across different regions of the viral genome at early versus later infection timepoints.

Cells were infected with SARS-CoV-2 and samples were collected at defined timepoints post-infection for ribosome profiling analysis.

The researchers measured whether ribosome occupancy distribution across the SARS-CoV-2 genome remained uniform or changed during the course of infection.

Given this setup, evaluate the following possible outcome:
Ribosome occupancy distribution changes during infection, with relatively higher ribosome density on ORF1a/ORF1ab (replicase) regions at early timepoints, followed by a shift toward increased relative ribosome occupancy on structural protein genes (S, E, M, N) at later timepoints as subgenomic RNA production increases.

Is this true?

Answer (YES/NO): NO